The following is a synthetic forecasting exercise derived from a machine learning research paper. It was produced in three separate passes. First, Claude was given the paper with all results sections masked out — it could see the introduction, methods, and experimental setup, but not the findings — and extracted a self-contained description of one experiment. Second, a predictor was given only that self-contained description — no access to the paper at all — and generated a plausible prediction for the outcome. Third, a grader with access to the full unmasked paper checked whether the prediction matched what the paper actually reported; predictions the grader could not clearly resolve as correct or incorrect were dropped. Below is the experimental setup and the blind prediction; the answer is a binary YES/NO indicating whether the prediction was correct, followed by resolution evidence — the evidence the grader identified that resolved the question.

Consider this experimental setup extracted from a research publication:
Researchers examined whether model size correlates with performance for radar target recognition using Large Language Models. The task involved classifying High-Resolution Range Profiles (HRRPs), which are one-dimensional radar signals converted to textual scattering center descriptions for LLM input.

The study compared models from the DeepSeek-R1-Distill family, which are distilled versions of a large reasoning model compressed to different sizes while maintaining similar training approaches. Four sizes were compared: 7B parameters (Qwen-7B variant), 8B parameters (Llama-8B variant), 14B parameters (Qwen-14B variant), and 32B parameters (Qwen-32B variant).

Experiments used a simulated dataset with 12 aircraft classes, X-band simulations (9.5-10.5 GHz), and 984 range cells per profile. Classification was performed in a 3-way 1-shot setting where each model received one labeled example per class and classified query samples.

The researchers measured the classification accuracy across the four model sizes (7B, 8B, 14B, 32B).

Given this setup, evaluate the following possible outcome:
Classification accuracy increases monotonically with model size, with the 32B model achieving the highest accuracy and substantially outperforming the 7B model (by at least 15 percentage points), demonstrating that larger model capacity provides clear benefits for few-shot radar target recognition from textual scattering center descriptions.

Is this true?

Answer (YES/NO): NO